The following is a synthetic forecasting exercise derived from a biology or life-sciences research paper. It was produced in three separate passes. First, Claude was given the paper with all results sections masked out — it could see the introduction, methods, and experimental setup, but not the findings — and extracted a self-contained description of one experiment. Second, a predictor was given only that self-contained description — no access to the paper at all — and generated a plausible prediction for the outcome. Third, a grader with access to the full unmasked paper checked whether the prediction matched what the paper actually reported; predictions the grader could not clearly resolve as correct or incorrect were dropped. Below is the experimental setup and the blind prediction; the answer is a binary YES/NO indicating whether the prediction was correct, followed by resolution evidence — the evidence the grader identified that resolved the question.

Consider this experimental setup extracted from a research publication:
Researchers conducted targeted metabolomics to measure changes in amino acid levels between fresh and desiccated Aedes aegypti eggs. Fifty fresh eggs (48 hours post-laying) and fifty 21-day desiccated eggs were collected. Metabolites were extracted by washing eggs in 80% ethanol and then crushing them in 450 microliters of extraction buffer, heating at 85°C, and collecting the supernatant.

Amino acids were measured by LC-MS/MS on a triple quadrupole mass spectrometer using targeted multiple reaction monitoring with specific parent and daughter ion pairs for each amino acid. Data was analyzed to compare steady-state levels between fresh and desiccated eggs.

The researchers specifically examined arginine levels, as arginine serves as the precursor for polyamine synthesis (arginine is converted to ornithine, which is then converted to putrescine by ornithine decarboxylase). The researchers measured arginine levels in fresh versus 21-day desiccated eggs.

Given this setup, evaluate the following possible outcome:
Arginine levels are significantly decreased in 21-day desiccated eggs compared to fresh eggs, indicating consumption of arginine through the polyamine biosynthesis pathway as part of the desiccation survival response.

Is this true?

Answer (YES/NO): NO